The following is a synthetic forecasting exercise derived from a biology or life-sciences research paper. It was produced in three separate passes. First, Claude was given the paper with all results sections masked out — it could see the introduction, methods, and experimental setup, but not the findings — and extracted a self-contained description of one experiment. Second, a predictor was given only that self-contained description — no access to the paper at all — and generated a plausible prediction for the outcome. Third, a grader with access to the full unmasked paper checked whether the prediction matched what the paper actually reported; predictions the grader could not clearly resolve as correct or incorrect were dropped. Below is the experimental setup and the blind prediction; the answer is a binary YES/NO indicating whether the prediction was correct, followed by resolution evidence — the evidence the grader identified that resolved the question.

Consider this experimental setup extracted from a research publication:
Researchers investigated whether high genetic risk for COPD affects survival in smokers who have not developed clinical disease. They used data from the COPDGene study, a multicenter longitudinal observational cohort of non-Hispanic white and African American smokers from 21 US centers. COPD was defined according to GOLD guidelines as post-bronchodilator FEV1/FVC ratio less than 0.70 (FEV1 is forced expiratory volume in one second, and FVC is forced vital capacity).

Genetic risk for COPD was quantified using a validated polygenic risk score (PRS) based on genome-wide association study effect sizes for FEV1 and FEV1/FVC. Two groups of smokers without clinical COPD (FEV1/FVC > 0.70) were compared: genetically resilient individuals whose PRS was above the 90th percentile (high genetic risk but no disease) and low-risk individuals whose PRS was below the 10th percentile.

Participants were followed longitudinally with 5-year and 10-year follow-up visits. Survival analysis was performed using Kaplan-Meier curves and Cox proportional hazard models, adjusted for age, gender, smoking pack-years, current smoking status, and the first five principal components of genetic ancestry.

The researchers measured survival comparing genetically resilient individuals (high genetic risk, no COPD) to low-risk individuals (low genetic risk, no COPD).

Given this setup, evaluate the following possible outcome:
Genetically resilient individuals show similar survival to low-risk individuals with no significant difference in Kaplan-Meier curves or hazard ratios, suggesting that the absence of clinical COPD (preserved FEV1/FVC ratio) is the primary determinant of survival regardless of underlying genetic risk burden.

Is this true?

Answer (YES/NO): YES